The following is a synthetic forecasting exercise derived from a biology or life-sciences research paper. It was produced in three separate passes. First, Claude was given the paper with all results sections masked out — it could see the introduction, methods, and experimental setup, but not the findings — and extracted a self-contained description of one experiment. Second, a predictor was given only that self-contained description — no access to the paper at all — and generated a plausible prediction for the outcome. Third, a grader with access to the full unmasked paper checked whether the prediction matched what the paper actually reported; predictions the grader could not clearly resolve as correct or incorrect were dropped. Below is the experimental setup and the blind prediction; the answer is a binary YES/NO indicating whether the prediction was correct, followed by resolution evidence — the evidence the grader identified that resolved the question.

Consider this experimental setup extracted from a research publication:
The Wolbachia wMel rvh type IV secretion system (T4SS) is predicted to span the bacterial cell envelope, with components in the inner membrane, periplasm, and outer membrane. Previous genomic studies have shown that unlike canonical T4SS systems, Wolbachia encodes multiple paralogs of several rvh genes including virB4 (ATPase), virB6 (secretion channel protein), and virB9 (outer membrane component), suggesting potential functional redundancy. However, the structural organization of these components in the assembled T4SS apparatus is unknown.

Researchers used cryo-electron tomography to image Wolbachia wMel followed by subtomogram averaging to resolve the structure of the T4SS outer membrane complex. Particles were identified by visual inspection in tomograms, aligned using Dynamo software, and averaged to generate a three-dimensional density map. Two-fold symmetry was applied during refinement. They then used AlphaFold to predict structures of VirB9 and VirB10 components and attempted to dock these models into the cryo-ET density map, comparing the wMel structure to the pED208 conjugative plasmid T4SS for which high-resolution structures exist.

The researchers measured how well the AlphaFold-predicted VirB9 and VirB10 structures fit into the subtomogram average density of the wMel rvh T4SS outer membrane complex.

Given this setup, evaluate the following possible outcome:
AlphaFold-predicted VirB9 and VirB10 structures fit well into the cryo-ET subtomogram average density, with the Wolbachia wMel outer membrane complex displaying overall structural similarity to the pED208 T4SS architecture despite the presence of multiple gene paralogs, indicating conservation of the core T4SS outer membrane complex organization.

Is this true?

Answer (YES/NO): YES